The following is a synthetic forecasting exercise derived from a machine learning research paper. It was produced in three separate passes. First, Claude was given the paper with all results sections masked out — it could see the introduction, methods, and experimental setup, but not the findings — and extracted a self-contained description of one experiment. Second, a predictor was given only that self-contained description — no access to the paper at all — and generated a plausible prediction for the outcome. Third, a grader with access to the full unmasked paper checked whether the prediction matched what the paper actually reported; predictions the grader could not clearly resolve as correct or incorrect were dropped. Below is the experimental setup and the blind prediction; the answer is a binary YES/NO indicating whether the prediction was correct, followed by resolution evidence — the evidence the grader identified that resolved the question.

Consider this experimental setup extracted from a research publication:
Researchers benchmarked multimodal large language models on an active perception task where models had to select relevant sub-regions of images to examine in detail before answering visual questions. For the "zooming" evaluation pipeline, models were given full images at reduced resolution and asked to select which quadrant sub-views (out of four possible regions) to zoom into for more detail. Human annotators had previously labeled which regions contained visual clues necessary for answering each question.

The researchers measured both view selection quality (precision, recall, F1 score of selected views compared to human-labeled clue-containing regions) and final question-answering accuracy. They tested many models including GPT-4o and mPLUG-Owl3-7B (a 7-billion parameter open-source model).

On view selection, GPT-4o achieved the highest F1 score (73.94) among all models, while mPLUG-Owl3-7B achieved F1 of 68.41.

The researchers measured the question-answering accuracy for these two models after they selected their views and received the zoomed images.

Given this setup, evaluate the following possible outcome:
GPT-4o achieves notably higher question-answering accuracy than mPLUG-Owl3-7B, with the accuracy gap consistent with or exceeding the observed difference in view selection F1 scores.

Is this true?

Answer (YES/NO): YES